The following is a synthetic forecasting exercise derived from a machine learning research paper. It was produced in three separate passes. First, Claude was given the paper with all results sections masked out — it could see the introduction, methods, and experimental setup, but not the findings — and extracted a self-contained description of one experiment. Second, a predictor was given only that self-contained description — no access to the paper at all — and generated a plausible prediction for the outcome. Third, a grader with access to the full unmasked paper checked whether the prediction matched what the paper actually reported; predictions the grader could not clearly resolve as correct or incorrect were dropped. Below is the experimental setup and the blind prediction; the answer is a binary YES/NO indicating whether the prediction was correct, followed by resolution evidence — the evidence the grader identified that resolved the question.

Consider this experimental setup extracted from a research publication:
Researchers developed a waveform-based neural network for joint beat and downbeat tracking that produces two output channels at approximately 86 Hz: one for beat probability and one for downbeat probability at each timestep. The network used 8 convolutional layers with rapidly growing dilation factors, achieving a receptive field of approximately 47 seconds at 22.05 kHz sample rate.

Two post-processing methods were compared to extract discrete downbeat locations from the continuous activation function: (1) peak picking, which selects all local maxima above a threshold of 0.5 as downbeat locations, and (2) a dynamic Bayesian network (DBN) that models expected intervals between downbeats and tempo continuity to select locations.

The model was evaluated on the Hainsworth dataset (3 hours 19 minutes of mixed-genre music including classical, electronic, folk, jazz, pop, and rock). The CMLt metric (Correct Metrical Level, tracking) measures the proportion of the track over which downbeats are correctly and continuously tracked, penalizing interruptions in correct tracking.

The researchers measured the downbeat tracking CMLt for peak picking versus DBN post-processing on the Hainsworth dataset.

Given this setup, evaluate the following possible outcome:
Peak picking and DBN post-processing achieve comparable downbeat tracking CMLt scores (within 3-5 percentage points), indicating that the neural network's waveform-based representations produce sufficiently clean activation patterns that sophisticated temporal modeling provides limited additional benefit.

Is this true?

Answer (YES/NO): NO